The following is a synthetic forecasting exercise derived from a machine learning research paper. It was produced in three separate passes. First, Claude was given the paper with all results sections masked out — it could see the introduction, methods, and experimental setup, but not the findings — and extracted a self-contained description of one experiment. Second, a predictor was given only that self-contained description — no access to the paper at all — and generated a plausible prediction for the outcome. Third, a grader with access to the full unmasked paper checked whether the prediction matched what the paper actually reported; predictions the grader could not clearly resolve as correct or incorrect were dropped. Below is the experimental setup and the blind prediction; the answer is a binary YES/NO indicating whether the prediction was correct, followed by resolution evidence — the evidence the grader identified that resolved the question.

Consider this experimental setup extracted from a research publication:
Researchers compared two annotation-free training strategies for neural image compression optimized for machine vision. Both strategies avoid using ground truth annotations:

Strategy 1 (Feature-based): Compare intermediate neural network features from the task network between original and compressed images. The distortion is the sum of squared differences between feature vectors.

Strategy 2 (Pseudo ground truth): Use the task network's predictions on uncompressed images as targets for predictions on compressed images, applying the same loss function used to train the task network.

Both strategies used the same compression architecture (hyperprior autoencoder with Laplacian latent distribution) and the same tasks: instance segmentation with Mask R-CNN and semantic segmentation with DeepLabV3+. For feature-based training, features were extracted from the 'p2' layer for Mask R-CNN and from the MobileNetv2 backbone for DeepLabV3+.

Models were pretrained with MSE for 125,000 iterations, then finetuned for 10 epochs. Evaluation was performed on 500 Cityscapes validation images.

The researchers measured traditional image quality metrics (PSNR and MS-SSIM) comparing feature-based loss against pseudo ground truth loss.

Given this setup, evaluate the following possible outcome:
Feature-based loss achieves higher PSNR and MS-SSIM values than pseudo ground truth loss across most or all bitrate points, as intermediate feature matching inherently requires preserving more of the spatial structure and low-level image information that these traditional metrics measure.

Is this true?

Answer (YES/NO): YES